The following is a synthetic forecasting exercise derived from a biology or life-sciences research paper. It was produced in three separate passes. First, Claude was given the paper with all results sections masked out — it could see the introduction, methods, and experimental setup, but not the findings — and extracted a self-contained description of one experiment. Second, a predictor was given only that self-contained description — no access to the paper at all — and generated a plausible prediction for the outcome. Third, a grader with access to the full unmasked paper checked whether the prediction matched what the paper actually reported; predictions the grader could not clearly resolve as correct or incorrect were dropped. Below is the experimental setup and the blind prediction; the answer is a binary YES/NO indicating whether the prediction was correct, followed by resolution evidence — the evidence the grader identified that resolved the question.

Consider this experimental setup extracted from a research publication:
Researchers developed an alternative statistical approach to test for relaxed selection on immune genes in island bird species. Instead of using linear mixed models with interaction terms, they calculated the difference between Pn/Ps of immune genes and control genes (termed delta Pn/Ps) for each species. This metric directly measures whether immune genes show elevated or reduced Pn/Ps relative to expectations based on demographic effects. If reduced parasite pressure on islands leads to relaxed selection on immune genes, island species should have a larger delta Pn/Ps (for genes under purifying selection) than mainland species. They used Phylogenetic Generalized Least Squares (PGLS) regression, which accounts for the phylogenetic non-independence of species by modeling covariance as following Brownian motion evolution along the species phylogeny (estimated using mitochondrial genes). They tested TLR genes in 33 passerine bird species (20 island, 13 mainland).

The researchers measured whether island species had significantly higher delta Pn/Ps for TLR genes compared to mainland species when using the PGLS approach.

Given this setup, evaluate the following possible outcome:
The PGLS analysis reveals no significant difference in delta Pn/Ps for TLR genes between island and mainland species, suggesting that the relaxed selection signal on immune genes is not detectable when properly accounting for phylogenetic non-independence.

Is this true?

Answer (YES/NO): YES